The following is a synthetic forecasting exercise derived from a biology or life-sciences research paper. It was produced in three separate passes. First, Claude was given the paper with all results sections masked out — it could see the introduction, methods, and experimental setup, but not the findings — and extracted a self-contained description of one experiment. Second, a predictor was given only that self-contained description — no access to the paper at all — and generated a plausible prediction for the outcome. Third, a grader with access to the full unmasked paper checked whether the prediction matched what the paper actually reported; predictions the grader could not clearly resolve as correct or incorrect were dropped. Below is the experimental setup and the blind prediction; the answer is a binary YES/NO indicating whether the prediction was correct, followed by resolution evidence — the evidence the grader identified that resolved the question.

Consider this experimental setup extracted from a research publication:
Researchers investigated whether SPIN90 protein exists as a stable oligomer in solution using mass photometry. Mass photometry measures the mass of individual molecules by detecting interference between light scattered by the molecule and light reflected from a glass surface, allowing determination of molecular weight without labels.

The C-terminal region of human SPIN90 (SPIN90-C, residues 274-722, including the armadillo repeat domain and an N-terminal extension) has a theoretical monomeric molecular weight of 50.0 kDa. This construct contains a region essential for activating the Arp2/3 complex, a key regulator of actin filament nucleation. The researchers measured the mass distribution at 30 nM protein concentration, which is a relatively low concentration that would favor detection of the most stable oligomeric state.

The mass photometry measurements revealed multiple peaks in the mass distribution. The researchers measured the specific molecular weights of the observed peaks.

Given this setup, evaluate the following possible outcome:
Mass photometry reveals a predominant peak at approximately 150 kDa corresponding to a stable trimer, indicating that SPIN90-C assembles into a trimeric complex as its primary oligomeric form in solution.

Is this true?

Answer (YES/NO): NO